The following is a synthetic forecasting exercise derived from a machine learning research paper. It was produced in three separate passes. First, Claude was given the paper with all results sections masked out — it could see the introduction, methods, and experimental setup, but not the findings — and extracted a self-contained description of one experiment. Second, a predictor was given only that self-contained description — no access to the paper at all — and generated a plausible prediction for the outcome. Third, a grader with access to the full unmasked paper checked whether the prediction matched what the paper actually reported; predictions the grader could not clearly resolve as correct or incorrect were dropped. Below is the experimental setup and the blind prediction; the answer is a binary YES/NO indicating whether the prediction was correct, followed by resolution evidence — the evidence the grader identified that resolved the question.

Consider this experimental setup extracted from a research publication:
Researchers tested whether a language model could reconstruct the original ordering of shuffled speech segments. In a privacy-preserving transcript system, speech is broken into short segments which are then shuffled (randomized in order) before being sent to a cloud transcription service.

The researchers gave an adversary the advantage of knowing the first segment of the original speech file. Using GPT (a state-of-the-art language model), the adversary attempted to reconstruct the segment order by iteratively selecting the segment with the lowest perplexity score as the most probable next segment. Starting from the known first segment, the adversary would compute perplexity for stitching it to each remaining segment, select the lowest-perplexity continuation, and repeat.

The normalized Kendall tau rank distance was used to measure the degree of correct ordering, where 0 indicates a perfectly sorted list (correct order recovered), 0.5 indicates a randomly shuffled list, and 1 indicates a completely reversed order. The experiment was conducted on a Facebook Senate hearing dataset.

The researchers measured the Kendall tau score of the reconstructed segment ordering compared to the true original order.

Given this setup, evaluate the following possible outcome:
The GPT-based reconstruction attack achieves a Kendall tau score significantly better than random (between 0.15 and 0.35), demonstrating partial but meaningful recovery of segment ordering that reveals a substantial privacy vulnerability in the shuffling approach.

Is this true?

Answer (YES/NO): NO